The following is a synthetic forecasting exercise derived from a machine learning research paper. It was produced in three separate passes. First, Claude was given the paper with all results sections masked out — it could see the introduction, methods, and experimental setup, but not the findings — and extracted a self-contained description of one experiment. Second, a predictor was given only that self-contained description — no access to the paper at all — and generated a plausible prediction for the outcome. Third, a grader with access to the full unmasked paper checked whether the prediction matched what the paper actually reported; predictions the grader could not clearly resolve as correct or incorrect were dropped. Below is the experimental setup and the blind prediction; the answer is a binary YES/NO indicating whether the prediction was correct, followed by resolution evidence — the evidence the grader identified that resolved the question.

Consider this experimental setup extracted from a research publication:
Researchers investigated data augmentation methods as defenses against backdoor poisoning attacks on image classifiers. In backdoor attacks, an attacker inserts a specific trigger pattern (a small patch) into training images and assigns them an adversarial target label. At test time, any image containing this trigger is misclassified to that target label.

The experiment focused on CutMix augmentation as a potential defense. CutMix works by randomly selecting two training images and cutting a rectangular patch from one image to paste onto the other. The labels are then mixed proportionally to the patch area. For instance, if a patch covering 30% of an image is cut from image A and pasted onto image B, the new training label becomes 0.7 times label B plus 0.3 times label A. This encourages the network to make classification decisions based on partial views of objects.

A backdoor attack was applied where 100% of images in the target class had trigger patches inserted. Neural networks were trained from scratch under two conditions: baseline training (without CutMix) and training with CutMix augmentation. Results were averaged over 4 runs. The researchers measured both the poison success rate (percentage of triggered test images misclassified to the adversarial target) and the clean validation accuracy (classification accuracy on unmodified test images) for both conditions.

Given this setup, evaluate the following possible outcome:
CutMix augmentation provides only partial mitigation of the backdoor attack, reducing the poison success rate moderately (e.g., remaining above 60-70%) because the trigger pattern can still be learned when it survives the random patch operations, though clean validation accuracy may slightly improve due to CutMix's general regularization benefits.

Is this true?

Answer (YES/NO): NO